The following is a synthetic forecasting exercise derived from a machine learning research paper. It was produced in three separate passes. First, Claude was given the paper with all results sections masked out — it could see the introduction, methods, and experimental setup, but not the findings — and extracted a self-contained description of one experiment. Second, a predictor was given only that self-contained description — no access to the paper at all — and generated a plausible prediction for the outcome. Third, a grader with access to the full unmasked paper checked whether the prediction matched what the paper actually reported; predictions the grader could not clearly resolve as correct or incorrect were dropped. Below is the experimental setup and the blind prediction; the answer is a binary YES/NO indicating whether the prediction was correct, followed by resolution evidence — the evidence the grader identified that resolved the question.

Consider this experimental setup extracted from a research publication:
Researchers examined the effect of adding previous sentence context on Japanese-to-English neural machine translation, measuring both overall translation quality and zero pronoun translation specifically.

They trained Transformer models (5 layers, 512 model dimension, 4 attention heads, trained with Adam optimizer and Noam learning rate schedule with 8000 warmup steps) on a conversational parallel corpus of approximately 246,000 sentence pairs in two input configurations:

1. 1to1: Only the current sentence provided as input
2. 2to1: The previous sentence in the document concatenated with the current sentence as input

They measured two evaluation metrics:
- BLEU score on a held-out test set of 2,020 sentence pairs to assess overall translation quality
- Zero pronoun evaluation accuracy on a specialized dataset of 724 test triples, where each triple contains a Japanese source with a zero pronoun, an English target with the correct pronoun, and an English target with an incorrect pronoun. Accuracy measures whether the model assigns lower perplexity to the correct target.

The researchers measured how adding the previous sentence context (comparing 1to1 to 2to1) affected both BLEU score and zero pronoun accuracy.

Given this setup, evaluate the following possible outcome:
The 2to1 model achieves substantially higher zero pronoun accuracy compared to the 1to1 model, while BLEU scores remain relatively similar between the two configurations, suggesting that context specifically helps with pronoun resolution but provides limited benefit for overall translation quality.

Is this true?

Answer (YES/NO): YES